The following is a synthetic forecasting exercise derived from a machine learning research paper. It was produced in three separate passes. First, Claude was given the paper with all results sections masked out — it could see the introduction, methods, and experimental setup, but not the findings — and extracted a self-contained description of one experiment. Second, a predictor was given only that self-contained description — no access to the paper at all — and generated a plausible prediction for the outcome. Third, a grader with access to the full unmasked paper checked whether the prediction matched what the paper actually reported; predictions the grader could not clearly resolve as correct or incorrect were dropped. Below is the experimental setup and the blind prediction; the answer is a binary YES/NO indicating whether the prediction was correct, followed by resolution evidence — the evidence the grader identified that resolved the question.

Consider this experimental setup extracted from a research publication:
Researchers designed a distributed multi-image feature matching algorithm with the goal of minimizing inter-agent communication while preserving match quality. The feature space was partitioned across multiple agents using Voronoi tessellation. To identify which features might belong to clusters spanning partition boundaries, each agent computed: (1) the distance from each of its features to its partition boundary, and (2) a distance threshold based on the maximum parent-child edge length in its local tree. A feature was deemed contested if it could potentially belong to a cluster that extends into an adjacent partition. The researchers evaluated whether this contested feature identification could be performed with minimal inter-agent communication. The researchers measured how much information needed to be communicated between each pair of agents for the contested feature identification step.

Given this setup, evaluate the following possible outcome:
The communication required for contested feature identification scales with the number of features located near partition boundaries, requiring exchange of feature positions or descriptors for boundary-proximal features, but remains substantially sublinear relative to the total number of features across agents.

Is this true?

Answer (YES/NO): NO